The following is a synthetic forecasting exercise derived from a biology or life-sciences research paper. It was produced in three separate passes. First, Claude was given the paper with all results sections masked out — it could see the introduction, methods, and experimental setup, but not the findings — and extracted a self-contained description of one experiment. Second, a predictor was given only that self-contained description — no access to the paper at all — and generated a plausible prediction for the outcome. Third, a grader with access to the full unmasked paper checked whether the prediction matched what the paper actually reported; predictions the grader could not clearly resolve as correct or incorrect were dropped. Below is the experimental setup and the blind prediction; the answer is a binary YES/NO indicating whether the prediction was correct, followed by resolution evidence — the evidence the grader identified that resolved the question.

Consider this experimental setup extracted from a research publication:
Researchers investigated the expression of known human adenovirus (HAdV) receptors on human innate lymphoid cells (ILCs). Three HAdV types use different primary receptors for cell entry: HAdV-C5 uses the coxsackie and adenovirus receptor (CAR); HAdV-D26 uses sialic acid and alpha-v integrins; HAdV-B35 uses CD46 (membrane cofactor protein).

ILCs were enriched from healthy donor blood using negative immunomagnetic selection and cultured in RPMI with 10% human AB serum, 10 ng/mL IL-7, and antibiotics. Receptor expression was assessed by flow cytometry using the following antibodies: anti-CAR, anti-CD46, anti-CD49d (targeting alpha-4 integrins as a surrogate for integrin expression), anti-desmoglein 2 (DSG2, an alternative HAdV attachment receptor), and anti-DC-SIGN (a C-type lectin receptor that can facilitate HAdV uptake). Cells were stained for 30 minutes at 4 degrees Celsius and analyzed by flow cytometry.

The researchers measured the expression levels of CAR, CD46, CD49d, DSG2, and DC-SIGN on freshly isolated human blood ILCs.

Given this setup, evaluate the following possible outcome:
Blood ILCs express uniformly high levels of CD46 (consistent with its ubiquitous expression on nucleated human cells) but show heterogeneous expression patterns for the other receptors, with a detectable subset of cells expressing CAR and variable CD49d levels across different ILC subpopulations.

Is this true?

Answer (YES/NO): NO